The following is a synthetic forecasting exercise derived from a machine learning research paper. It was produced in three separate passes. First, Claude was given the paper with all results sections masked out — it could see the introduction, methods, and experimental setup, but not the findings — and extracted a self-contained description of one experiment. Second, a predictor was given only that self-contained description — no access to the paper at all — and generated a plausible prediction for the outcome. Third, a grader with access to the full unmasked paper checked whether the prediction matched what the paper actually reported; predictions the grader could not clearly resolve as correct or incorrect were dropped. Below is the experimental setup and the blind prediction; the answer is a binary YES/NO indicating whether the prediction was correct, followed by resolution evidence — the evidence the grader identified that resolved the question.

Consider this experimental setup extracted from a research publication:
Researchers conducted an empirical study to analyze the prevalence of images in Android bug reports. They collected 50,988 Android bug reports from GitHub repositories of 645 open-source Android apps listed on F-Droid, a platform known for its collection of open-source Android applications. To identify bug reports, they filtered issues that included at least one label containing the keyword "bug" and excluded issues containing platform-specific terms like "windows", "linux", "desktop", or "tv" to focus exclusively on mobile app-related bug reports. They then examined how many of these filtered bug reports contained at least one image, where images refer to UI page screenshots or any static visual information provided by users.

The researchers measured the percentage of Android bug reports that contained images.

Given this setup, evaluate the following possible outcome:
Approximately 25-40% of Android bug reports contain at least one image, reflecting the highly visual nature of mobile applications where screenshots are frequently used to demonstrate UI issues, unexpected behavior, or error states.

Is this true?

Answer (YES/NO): NO